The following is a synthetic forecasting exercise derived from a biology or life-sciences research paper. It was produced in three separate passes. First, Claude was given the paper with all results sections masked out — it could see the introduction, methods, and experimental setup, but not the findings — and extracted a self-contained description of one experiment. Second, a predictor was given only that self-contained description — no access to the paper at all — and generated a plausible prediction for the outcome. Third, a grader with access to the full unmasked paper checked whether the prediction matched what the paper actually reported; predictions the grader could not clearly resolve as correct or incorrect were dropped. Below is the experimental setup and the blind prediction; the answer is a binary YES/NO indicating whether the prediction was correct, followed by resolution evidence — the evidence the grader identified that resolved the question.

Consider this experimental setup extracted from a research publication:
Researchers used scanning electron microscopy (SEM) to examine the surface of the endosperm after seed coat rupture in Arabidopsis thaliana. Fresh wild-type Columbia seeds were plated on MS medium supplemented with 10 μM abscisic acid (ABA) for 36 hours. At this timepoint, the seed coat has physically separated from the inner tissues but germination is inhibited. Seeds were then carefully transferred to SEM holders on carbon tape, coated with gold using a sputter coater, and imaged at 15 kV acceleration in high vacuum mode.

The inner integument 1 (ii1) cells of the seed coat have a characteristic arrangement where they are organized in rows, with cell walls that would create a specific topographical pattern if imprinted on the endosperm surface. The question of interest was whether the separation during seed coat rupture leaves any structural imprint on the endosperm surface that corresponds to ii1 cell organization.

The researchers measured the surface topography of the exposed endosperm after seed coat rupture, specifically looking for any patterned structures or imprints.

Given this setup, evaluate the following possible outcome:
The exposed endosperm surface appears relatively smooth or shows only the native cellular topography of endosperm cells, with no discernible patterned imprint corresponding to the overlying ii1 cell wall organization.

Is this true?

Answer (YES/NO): NO